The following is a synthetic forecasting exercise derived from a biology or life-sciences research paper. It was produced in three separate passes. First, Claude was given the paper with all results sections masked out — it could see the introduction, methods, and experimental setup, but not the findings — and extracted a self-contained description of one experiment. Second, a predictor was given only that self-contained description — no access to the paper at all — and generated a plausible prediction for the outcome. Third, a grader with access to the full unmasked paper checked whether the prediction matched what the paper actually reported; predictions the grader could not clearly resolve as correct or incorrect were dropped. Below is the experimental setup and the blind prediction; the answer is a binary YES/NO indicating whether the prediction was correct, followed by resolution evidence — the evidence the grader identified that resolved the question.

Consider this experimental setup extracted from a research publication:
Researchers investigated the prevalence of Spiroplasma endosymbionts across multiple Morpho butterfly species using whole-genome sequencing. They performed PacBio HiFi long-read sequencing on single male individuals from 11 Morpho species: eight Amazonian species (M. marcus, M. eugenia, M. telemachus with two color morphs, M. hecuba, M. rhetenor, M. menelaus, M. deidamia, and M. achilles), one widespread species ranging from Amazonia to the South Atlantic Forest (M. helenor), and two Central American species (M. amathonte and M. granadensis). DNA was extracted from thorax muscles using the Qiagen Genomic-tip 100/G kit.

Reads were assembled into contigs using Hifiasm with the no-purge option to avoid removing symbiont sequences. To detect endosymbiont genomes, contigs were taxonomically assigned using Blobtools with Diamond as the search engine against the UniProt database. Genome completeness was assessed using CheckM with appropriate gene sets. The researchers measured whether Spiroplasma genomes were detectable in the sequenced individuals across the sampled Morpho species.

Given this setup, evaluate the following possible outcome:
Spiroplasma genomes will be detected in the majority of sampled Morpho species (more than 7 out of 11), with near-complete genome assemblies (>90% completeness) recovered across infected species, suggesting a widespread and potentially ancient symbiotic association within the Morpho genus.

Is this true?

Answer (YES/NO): NO